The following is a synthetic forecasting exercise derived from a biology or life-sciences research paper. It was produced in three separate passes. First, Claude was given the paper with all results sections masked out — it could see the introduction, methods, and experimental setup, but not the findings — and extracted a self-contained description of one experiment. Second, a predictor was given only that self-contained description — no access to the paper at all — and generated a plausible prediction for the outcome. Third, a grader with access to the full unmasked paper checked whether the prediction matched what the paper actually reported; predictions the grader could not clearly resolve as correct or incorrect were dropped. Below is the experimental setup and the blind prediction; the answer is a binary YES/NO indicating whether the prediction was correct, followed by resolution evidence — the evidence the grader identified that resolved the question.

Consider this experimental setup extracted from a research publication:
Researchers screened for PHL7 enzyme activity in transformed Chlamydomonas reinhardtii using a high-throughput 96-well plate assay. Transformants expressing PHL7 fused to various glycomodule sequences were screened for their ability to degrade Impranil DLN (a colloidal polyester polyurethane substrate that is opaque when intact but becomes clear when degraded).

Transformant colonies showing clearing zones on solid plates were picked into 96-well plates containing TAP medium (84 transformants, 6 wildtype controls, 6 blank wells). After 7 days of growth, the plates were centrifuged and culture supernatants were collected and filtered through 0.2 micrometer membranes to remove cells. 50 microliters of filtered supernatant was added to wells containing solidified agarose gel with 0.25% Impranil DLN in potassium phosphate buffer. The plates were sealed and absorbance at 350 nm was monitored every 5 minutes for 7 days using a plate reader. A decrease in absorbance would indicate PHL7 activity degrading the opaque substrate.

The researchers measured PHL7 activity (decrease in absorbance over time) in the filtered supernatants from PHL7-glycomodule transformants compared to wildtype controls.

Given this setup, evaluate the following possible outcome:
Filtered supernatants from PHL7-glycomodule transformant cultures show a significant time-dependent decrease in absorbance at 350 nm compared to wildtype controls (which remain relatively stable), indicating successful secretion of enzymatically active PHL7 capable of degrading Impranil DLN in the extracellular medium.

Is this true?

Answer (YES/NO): NO